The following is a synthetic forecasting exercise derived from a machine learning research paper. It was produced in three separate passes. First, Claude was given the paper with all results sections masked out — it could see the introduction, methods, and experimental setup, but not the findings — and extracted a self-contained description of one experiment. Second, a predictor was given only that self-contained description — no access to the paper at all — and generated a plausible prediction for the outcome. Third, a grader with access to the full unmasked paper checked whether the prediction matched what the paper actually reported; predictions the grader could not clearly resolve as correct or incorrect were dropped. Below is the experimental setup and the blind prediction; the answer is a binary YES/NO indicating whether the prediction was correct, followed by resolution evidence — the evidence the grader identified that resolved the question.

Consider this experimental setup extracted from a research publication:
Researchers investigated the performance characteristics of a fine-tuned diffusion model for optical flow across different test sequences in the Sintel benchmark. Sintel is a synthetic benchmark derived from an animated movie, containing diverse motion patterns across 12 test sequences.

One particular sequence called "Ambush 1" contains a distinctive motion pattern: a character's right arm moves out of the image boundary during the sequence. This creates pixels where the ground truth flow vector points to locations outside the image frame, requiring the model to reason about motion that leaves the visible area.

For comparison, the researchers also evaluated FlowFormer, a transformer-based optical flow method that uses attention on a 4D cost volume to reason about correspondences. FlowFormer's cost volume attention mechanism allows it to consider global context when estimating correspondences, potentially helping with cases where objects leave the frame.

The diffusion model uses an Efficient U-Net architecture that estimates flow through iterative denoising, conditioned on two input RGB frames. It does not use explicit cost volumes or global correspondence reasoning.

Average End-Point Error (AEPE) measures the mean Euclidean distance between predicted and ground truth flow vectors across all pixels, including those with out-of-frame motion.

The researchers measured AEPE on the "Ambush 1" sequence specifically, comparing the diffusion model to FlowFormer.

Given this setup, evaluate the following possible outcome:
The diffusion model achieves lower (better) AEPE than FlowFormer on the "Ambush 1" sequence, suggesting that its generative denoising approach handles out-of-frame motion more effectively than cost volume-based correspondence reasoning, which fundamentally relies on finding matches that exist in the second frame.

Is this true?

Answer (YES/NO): NO